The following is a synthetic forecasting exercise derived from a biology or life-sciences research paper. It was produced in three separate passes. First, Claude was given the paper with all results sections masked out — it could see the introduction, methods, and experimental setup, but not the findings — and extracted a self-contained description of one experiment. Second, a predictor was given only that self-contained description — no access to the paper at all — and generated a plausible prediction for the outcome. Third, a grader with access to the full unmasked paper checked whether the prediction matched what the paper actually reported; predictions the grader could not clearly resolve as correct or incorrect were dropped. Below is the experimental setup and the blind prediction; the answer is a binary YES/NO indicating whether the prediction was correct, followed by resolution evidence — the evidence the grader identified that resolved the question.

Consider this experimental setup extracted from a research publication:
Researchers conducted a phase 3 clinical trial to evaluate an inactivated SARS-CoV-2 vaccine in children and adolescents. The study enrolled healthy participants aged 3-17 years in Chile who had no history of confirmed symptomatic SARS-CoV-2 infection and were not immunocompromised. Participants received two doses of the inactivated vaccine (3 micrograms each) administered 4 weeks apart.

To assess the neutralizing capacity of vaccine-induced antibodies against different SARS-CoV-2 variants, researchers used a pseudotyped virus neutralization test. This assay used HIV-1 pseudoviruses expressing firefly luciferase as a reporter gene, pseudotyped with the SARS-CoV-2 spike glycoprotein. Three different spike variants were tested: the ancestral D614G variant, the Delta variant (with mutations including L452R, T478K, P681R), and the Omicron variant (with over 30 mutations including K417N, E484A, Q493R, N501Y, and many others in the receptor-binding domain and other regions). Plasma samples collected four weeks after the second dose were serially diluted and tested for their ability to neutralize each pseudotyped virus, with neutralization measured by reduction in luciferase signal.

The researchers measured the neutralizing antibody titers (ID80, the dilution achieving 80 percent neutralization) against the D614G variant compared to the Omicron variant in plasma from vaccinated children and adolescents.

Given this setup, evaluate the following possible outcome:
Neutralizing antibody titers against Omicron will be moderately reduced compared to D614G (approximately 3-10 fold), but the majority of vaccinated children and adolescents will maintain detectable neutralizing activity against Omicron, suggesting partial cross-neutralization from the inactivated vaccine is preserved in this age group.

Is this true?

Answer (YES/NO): NO